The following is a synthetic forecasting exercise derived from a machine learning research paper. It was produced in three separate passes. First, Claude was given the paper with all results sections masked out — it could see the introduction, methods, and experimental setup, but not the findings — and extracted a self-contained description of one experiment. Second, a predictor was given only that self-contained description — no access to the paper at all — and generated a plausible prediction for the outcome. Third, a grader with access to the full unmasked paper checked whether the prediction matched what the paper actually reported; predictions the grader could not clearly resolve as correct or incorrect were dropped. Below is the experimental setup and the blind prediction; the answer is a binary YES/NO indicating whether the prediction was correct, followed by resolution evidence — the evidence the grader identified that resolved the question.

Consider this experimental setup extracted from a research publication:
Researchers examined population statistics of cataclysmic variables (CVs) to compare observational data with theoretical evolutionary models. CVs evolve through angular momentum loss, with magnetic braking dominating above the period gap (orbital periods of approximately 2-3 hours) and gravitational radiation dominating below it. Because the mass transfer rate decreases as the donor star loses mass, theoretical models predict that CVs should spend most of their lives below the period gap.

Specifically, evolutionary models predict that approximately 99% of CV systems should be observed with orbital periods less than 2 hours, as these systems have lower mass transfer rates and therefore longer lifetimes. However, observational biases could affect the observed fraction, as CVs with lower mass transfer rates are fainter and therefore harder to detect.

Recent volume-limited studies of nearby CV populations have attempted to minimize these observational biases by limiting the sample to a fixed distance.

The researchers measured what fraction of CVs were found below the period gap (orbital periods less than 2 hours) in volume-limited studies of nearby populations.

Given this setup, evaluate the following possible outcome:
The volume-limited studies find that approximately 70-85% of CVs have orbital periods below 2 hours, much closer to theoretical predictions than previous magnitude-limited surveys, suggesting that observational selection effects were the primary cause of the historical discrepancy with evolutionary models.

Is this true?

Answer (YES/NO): YES